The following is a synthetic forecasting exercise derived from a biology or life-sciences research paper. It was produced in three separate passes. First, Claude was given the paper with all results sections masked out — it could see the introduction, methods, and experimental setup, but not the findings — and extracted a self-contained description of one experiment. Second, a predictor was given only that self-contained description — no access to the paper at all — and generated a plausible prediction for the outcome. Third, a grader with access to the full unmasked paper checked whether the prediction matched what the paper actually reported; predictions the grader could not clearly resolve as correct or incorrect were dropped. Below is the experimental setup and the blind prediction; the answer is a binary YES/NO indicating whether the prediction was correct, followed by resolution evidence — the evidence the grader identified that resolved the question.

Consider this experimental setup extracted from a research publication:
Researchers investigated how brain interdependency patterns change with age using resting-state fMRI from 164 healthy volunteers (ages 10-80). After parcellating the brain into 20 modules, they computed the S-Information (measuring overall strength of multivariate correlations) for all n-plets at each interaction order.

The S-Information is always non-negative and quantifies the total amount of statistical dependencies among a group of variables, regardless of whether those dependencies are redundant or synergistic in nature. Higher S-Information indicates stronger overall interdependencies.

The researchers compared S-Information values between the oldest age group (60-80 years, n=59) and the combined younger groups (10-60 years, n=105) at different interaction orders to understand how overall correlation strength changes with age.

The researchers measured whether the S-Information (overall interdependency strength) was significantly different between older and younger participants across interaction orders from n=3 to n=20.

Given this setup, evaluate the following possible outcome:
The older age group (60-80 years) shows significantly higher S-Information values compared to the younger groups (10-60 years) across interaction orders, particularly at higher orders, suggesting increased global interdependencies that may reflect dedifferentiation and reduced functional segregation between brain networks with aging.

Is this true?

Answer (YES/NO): NO